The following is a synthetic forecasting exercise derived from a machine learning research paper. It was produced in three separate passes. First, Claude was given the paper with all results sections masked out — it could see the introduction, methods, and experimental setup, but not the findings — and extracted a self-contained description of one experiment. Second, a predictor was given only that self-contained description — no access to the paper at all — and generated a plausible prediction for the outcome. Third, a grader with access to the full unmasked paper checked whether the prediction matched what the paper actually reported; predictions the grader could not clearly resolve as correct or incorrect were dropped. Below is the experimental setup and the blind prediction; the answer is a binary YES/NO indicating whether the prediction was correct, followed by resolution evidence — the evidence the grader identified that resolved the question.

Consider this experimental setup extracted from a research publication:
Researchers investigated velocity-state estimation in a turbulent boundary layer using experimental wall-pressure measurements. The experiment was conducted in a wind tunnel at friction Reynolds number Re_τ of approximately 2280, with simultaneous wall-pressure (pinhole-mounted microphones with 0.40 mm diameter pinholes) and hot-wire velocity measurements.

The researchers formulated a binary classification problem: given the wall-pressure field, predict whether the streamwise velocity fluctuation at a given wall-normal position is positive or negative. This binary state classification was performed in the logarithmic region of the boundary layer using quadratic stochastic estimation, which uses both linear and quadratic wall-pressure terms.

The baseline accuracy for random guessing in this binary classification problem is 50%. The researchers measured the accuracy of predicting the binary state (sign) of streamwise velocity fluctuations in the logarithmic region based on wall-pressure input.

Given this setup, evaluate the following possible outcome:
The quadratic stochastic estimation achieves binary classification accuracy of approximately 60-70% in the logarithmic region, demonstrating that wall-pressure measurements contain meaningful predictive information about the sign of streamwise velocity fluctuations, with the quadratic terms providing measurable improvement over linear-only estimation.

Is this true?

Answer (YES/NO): NO